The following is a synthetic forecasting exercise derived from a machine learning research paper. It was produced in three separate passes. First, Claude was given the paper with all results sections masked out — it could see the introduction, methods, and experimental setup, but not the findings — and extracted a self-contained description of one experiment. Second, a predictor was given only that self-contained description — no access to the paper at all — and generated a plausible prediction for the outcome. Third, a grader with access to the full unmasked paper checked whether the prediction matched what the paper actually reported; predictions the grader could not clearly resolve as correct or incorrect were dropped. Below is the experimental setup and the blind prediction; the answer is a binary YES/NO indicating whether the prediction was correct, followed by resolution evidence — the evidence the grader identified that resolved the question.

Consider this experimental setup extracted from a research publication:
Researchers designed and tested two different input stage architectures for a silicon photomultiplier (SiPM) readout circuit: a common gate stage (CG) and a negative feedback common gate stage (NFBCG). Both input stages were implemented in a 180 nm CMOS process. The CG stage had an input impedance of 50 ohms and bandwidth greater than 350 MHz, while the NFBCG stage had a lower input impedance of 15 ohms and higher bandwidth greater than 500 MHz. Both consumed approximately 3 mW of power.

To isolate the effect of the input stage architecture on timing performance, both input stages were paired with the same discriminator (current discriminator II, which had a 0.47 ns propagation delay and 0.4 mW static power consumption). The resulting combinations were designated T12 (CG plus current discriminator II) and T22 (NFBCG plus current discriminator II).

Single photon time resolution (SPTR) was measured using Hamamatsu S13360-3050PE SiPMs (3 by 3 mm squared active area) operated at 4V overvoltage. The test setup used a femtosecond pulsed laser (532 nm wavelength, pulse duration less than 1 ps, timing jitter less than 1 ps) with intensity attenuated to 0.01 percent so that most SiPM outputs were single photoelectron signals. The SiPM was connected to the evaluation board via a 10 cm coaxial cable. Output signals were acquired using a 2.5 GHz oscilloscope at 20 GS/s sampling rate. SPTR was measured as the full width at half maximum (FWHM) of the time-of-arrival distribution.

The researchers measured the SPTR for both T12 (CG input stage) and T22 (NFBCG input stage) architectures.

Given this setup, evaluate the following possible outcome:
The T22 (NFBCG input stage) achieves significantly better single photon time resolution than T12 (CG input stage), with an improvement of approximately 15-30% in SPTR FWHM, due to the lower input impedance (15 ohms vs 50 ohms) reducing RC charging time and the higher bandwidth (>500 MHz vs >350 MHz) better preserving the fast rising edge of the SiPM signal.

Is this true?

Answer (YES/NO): NO